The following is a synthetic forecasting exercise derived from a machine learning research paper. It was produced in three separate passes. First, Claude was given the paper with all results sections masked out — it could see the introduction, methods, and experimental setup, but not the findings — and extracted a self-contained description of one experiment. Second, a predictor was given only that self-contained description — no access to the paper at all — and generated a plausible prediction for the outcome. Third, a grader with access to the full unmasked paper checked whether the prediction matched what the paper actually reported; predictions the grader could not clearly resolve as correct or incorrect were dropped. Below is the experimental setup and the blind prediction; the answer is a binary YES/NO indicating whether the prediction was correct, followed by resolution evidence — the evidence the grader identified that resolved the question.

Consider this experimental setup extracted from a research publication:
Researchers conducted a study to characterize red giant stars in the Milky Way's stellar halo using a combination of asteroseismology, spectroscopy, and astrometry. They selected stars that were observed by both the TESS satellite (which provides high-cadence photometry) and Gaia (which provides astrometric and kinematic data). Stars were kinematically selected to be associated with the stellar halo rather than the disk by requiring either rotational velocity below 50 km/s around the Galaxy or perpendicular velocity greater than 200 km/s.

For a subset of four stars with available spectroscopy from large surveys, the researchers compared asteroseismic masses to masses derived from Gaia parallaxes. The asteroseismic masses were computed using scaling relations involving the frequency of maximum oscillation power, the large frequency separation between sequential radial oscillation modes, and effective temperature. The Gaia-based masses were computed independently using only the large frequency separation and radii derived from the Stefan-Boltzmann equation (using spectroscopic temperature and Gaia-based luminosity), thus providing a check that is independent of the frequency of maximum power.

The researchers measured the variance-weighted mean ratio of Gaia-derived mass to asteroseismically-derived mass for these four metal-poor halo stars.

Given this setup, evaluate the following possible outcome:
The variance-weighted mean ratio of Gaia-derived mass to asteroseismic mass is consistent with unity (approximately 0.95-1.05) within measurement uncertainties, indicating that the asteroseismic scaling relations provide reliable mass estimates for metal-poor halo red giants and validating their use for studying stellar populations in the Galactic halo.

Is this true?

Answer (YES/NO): NO